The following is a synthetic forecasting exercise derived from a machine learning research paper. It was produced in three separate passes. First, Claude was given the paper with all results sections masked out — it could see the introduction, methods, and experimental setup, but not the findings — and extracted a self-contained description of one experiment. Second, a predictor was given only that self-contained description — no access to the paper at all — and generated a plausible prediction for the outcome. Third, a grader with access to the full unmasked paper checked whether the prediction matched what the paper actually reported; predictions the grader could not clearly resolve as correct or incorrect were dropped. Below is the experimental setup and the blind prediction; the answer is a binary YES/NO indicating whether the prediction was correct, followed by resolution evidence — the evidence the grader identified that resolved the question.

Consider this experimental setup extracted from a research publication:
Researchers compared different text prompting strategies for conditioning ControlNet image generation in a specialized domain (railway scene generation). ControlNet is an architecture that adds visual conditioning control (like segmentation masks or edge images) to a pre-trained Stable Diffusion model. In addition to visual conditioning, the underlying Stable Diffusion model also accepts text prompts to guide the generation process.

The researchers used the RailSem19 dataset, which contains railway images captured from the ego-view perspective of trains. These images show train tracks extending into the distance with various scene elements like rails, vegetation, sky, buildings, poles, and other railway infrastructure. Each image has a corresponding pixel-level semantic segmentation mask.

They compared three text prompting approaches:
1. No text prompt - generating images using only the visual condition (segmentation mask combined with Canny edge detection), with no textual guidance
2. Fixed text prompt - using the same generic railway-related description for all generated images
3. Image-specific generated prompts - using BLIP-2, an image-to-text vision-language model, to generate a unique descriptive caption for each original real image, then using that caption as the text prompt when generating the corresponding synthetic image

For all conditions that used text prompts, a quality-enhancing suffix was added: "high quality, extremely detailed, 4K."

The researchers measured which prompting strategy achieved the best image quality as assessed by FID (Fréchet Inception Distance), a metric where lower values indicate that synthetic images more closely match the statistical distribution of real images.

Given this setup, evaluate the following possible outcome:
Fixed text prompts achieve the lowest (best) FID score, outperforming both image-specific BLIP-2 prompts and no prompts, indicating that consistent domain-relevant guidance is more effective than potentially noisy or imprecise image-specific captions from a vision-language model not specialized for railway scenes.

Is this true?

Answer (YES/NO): NO